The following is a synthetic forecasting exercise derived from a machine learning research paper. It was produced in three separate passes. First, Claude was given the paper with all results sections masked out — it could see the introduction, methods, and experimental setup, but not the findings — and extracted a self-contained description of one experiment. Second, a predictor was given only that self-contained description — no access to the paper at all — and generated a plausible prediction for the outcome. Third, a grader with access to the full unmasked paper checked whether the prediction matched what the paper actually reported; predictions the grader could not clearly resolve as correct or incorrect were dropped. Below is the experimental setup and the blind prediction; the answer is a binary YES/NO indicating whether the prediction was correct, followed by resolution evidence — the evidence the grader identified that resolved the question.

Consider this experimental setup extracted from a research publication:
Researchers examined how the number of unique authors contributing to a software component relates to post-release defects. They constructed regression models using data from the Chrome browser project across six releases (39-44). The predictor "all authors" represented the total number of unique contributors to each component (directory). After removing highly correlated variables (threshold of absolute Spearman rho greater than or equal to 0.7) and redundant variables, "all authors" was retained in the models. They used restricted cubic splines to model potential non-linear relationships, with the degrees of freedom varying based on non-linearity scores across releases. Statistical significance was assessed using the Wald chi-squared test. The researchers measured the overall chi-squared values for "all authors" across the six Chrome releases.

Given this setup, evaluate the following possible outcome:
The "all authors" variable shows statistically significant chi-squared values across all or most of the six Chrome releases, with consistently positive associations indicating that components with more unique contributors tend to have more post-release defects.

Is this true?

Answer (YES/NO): YES